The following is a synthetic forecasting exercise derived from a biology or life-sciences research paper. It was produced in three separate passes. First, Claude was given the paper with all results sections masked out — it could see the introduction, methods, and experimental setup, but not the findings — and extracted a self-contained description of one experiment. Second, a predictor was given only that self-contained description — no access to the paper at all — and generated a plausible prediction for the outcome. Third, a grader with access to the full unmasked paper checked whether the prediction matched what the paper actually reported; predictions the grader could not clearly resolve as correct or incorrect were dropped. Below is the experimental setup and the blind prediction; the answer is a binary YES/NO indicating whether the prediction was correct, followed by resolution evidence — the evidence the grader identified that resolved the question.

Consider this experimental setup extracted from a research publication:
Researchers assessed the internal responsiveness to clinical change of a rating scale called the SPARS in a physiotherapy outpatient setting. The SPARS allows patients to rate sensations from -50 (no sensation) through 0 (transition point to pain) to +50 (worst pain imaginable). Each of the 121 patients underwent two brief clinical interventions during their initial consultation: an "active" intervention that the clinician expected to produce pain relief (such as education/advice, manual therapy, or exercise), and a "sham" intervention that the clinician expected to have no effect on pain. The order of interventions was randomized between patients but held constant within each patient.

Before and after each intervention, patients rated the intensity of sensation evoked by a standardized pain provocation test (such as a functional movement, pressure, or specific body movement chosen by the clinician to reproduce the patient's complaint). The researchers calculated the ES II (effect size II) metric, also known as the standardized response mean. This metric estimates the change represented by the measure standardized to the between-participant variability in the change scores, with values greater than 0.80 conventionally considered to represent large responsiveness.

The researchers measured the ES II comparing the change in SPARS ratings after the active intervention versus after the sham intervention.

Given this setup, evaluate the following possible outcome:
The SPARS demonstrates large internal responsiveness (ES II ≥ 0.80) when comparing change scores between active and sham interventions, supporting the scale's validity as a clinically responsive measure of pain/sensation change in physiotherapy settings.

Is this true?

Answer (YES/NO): YES